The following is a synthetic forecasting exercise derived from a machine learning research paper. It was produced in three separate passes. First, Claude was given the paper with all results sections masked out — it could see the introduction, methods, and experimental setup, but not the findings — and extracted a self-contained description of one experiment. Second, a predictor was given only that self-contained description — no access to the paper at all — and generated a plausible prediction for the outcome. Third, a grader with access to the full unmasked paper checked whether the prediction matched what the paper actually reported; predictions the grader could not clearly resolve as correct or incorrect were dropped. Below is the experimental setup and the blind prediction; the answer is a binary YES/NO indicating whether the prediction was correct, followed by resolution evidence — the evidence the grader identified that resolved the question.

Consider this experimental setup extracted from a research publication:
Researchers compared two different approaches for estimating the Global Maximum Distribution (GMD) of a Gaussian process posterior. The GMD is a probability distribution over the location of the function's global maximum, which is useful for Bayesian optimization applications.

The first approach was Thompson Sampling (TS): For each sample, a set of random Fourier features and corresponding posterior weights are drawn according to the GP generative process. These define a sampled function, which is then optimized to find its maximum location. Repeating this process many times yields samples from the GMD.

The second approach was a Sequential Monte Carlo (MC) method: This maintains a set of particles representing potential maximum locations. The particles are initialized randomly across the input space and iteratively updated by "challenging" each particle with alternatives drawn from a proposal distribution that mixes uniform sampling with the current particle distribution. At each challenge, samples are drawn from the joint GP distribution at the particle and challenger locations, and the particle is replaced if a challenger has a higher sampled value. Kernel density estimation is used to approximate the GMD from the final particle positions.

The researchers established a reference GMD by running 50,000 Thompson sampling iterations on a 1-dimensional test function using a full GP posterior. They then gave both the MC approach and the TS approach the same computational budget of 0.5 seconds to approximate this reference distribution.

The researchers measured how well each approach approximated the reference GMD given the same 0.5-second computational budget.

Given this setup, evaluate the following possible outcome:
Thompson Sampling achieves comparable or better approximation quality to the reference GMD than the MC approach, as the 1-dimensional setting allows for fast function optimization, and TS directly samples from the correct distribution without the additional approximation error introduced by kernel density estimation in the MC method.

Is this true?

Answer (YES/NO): NO